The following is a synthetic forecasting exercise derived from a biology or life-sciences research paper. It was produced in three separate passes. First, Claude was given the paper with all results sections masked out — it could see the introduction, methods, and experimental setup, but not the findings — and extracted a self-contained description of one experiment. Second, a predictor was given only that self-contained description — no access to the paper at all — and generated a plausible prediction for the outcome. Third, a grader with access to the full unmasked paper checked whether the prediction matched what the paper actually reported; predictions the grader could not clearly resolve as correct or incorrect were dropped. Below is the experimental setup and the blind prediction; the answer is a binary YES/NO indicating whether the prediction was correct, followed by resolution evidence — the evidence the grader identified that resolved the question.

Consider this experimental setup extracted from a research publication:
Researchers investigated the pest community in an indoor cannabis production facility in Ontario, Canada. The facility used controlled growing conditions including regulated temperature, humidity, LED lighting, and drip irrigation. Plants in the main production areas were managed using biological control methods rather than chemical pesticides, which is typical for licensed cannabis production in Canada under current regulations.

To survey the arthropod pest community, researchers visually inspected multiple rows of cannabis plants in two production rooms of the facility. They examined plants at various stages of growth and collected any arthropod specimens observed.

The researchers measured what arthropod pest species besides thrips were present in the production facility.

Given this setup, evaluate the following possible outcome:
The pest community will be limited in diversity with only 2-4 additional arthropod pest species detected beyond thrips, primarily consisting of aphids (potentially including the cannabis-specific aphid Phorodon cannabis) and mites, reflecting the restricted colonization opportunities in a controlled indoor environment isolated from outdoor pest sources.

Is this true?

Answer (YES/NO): NO